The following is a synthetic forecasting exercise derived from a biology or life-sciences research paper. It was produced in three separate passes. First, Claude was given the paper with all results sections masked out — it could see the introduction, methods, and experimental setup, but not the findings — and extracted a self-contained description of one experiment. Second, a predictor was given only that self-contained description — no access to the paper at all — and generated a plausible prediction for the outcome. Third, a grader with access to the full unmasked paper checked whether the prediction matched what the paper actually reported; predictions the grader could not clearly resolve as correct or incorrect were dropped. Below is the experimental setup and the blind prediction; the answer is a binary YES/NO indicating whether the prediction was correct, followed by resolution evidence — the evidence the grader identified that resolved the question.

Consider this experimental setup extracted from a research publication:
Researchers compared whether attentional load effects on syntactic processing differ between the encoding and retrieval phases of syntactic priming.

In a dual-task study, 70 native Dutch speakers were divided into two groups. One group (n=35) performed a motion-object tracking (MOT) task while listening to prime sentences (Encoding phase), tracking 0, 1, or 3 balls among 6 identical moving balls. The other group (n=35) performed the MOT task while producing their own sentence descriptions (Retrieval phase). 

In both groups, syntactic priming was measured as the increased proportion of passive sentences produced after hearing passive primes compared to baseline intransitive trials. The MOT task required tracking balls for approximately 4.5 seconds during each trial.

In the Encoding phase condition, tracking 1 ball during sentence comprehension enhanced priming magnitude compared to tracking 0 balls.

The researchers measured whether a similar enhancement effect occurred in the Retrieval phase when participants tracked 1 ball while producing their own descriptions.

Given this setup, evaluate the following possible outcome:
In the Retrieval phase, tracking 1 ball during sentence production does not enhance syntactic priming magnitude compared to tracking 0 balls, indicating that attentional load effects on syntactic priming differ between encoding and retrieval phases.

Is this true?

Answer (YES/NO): YES